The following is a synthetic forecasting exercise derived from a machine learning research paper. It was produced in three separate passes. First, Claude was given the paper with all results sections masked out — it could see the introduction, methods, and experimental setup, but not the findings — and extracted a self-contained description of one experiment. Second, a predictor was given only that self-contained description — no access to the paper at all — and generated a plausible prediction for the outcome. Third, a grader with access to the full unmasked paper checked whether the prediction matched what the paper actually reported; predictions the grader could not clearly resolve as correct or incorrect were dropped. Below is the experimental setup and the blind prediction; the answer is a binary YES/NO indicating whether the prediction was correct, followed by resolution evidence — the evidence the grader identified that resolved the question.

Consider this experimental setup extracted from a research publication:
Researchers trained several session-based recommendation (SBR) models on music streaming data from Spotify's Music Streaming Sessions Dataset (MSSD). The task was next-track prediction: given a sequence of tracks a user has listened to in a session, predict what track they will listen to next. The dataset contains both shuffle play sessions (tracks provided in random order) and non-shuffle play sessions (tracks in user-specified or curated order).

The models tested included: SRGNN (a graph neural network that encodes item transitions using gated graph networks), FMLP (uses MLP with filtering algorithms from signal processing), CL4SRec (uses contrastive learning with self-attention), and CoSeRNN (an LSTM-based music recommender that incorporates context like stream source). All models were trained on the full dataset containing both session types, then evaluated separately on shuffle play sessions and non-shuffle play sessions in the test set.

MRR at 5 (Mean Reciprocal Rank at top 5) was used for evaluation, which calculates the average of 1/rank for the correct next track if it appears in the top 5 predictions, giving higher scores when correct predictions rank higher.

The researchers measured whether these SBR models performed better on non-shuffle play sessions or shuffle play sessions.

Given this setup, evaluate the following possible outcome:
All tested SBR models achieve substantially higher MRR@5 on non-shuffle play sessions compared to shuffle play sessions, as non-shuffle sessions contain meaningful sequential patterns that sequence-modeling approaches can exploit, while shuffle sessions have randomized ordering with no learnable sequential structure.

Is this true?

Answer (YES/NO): YES